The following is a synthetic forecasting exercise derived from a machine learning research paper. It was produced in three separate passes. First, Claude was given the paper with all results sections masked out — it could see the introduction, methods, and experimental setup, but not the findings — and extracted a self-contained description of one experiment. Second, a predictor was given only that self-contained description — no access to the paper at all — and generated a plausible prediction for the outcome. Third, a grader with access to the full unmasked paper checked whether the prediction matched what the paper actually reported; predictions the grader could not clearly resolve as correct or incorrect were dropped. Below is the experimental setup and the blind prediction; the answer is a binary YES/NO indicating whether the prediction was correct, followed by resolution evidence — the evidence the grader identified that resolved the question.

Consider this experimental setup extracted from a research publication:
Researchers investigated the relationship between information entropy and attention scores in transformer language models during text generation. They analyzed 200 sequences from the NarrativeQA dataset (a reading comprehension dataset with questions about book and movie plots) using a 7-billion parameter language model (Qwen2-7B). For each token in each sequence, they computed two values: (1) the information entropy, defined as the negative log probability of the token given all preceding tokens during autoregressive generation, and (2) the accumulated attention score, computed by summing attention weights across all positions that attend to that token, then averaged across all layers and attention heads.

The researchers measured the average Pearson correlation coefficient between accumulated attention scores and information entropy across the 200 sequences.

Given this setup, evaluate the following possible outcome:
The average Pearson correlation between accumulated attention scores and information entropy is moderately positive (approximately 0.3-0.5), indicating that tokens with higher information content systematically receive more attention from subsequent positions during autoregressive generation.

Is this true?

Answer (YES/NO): NO